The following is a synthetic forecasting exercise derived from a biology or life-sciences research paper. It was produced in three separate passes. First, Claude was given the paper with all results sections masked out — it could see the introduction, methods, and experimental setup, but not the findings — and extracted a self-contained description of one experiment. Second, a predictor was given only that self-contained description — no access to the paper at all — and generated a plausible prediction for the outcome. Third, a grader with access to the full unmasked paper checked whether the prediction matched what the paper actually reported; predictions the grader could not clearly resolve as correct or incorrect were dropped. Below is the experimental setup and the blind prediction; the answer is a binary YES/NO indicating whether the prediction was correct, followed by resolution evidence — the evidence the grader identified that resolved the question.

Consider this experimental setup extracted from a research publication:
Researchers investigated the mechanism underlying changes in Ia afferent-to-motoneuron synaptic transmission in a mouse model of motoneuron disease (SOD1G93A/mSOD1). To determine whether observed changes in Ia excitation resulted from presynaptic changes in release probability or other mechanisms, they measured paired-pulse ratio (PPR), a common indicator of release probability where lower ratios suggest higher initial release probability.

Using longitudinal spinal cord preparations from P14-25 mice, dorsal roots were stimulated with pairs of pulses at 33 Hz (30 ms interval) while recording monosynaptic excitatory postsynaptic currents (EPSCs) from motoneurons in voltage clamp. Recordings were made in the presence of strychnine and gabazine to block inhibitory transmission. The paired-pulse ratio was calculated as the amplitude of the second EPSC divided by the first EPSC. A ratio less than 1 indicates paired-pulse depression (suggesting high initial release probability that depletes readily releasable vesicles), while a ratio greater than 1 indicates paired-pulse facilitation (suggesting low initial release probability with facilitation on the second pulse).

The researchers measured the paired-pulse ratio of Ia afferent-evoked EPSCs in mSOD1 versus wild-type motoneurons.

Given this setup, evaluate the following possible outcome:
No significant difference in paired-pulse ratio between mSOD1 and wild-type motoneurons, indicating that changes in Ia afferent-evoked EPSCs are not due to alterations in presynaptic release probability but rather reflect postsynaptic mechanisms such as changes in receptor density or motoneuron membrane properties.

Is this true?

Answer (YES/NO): NO